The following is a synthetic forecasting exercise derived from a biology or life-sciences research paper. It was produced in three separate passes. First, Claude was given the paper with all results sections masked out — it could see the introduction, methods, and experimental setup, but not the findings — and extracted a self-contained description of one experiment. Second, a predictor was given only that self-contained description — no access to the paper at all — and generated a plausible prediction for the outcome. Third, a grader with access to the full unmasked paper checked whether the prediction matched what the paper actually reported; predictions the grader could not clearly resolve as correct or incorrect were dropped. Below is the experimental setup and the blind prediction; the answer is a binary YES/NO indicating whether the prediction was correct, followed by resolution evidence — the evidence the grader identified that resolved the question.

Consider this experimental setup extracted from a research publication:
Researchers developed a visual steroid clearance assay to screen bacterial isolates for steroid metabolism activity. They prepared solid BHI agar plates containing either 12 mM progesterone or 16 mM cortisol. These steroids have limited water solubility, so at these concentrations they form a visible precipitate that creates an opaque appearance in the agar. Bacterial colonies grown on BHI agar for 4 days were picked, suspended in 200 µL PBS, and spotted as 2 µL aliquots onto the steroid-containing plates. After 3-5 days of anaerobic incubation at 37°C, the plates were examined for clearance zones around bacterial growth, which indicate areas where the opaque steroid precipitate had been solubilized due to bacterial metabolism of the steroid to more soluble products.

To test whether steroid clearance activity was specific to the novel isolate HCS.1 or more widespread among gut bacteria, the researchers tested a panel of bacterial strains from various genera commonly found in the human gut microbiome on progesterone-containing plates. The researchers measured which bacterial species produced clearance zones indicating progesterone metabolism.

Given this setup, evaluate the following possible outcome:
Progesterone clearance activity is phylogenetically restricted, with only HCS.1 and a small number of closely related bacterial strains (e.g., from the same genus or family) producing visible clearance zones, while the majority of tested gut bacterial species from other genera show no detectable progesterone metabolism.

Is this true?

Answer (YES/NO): NO